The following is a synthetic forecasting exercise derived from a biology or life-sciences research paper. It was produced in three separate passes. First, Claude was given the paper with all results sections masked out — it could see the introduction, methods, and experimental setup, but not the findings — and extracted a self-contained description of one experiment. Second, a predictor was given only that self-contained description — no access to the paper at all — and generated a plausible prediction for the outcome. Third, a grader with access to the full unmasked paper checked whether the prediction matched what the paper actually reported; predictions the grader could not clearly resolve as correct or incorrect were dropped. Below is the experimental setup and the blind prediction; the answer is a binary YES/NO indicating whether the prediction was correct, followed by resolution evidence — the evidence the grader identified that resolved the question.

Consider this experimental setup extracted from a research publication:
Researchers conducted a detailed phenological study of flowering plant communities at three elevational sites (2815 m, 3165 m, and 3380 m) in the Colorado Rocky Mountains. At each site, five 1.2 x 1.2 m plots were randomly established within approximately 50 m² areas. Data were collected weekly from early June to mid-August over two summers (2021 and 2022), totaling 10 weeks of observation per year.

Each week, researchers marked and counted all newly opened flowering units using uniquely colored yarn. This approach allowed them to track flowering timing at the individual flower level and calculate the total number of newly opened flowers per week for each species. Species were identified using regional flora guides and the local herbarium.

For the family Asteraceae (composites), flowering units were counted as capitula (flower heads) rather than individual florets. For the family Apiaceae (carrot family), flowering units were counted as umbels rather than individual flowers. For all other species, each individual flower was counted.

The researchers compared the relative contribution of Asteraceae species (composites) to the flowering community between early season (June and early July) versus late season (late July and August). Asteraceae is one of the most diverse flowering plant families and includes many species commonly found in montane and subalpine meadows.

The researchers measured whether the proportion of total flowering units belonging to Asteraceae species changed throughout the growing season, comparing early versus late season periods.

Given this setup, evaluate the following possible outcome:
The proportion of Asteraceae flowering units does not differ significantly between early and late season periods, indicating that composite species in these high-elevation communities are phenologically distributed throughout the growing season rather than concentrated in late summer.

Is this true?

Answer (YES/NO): NO